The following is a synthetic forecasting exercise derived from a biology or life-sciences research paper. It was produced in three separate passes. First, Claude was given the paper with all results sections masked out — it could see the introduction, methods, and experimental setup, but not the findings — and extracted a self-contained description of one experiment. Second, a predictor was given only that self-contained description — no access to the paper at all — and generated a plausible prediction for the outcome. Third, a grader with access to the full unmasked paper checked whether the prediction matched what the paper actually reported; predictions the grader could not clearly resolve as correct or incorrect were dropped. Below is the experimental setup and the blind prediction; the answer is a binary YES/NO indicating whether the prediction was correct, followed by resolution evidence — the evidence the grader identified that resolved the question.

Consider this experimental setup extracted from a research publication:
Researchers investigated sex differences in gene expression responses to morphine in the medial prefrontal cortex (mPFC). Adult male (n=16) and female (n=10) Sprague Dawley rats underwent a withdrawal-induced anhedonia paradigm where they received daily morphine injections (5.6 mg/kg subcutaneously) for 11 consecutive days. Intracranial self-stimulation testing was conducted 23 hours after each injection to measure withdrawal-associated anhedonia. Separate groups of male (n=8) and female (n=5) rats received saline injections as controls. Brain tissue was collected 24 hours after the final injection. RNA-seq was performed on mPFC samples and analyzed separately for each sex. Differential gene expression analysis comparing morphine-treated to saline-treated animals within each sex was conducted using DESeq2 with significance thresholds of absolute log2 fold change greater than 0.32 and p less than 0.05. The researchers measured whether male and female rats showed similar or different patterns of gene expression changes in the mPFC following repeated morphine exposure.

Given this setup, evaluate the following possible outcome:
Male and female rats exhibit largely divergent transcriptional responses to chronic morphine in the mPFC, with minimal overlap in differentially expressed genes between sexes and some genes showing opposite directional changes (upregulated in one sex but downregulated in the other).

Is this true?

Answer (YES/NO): YES